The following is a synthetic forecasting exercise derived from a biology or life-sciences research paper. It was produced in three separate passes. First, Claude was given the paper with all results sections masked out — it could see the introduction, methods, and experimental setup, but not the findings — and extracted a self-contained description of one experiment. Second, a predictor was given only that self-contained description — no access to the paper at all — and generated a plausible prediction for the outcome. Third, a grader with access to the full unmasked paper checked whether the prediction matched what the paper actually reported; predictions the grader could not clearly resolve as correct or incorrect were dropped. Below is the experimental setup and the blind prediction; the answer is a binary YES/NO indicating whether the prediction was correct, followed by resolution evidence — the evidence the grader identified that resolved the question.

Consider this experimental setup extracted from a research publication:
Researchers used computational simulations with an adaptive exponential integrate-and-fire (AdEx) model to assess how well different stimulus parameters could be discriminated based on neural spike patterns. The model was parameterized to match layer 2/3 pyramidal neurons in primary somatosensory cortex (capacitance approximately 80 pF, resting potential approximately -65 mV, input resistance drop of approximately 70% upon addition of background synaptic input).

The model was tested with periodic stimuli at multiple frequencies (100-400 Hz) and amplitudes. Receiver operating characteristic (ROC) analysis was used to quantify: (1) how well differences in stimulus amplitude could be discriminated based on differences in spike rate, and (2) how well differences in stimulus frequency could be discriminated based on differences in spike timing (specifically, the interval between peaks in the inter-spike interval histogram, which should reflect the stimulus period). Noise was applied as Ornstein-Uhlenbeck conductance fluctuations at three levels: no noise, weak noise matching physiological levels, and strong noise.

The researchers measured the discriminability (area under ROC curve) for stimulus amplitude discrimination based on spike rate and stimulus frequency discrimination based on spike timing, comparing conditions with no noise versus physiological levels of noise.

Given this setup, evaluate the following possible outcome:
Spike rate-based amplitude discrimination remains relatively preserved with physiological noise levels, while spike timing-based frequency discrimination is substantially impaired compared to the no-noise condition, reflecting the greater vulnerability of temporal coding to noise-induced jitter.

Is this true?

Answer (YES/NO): NO